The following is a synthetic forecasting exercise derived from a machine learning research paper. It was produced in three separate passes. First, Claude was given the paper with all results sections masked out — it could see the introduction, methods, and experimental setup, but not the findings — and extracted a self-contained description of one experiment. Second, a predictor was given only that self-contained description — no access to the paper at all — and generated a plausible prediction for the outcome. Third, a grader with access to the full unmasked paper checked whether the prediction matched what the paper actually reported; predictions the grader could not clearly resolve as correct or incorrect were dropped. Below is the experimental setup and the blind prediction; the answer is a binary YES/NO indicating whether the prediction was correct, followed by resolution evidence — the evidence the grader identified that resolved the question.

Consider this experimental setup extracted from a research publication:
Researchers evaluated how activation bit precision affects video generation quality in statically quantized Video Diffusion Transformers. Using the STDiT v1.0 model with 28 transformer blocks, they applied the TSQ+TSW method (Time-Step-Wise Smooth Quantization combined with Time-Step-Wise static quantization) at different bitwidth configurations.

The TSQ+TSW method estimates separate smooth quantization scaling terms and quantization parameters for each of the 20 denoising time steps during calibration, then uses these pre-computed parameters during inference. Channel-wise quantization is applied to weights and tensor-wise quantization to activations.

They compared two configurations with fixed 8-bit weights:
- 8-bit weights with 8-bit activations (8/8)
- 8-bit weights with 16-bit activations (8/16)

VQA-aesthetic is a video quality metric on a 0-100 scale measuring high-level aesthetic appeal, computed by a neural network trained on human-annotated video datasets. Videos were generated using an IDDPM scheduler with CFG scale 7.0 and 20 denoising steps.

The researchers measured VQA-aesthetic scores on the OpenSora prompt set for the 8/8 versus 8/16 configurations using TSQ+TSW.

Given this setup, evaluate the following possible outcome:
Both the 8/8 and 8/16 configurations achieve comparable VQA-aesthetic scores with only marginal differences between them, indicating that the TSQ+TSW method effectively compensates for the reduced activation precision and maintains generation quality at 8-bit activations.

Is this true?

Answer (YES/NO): YES